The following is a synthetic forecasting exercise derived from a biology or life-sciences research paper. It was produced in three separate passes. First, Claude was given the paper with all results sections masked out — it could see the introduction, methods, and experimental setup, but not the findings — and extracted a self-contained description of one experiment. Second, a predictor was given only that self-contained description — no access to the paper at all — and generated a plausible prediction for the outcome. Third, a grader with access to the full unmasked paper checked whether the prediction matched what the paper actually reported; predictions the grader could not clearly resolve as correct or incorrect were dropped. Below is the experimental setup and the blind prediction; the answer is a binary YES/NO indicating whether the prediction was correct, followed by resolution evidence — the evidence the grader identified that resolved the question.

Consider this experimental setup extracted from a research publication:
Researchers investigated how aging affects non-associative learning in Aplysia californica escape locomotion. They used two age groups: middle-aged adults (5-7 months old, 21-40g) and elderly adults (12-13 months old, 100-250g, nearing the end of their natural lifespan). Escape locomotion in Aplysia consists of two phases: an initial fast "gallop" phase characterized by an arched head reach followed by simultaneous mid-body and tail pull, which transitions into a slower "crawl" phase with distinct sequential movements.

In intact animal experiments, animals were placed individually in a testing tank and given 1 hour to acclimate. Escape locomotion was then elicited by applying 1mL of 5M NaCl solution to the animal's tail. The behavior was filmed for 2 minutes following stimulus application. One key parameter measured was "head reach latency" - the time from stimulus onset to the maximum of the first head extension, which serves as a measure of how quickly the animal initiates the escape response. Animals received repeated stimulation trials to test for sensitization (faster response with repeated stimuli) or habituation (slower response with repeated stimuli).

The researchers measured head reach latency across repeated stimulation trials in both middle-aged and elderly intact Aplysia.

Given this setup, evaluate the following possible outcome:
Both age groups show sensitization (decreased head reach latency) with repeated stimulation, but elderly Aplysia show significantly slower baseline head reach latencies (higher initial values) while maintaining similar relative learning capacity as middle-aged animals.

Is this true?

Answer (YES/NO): NO